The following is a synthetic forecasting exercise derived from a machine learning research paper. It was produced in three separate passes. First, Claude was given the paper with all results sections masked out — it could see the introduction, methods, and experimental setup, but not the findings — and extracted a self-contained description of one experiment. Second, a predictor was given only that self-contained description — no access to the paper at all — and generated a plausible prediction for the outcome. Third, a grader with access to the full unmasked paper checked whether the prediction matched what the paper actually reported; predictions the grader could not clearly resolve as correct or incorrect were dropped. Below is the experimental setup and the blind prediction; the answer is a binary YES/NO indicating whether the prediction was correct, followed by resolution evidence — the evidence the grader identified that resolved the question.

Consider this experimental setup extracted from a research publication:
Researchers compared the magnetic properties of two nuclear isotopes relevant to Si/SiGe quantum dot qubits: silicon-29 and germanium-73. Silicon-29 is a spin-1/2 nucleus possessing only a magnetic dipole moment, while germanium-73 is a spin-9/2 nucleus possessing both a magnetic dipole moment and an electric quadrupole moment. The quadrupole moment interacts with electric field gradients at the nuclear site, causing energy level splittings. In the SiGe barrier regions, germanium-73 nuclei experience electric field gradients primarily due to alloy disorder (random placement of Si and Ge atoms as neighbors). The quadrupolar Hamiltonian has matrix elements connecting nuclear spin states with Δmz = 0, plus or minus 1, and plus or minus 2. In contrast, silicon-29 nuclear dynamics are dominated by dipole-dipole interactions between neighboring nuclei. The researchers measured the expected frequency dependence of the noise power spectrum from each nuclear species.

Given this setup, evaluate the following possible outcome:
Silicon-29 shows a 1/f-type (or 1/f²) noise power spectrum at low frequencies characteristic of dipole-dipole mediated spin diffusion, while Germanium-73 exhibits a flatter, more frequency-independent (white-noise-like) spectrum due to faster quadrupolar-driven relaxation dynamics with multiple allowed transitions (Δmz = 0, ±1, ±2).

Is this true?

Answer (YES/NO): NO